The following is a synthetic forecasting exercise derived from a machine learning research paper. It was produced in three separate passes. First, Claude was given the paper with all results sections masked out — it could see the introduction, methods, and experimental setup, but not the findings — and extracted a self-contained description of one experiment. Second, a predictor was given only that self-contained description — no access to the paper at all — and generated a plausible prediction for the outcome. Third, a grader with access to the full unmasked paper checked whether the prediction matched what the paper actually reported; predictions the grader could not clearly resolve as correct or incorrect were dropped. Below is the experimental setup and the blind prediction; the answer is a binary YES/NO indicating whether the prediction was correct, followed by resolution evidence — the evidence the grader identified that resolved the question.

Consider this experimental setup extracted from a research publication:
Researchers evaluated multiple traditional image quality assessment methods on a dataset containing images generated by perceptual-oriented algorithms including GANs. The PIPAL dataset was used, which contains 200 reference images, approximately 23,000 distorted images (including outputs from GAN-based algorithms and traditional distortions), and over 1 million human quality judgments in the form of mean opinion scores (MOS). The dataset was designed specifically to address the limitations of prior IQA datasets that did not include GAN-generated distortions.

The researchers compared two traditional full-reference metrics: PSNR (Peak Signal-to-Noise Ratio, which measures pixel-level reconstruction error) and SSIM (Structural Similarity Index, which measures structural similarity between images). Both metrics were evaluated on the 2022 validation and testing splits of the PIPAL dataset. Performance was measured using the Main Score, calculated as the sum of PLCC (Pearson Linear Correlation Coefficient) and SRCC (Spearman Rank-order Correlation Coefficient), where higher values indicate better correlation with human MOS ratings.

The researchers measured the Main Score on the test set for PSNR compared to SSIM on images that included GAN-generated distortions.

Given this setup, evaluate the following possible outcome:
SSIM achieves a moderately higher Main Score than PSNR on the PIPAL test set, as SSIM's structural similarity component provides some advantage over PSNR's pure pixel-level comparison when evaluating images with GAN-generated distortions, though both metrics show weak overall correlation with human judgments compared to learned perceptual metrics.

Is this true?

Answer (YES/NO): YES